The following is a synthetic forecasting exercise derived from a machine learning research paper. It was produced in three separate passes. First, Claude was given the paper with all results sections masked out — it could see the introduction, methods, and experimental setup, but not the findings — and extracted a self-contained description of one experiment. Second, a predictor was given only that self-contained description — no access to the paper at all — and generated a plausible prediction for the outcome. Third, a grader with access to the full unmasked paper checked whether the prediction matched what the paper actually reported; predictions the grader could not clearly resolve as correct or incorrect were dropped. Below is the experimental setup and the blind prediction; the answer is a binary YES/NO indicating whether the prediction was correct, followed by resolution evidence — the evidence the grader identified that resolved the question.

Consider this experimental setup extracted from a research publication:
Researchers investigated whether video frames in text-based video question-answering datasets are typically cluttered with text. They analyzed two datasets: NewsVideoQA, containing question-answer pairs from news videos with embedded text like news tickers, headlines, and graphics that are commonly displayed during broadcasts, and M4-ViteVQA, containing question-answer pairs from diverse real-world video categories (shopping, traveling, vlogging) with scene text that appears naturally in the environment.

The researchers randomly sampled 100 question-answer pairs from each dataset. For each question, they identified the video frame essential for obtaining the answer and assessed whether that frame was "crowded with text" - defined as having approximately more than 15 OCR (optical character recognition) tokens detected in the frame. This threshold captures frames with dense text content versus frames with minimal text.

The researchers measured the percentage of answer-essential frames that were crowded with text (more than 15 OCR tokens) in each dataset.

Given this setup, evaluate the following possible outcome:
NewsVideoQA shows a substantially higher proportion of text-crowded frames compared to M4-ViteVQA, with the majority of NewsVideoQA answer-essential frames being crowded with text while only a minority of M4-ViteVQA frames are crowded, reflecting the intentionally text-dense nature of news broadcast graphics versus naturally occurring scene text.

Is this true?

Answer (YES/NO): YES